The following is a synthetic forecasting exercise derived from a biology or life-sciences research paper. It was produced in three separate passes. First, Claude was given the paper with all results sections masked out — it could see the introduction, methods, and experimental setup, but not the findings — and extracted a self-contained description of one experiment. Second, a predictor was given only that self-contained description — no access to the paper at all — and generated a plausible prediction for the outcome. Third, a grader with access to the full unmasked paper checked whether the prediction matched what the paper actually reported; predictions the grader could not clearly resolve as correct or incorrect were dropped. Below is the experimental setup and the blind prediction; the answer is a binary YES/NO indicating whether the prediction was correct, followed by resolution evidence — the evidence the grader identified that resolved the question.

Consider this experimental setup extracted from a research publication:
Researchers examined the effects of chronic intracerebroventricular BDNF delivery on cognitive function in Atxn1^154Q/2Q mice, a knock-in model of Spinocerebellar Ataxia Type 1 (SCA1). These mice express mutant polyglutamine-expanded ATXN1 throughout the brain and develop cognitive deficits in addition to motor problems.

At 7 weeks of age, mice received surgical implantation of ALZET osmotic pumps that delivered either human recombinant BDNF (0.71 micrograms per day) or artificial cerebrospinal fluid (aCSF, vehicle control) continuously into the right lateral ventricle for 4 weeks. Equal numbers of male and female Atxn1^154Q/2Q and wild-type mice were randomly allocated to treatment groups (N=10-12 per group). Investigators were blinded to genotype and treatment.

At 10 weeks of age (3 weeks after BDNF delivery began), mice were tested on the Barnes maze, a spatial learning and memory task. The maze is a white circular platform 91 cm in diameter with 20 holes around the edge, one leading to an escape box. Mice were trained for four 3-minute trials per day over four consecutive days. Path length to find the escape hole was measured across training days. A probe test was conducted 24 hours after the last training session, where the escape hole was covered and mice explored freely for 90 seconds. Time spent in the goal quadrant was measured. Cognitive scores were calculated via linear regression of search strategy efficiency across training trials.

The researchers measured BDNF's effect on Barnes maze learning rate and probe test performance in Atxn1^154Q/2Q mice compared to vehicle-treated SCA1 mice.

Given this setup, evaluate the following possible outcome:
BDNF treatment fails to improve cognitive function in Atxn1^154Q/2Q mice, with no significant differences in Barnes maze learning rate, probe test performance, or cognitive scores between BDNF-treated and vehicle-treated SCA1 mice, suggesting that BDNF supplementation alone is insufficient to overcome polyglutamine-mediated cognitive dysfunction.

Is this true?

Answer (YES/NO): NO